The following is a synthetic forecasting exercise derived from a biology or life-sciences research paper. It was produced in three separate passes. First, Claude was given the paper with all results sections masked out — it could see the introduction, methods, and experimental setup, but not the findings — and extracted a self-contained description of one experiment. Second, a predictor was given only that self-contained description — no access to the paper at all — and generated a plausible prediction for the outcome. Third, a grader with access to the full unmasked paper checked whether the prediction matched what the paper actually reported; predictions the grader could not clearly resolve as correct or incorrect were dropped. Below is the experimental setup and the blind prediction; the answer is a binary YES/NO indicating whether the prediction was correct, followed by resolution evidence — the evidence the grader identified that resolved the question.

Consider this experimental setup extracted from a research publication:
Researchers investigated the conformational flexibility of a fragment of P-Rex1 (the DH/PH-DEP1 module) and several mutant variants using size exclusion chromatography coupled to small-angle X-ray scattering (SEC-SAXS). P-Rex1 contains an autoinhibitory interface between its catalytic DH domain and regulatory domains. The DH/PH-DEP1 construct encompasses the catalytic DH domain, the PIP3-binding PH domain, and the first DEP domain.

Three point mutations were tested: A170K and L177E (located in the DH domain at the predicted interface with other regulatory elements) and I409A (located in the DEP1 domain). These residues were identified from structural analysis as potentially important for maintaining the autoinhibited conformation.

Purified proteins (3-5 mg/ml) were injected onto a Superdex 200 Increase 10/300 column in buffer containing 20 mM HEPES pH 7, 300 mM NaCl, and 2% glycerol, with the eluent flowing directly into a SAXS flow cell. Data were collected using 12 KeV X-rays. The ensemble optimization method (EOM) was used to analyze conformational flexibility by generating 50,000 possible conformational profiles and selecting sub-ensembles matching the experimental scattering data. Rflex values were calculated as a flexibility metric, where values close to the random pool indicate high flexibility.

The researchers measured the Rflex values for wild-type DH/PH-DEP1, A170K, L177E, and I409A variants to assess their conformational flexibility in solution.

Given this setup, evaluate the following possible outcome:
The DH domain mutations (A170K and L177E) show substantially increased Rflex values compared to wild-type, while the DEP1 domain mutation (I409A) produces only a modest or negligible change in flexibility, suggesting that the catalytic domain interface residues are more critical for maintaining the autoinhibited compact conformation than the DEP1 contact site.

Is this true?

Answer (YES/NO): NO